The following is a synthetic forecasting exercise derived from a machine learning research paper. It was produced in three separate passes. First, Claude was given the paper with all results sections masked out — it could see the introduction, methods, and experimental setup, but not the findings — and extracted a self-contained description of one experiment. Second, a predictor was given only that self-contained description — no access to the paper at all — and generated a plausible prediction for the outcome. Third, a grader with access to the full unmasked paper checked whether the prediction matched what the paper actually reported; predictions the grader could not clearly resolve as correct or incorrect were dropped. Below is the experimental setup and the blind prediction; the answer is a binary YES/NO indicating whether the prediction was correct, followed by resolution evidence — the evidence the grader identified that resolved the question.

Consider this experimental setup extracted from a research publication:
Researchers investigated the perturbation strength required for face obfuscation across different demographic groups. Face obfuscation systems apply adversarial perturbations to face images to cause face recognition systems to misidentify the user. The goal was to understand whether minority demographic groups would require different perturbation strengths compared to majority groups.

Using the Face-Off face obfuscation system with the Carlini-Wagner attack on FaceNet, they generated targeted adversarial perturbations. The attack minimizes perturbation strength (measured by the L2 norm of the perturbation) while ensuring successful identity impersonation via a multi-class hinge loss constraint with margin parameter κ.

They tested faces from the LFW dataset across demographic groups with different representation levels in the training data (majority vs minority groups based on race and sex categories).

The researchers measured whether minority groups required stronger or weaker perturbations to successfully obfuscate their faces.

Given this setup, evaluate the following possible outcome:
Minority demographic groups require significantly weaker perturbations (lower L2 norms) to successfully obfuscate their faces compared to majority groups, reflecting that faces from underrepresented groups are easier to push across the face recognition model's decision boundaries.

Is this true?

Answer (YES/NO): NO